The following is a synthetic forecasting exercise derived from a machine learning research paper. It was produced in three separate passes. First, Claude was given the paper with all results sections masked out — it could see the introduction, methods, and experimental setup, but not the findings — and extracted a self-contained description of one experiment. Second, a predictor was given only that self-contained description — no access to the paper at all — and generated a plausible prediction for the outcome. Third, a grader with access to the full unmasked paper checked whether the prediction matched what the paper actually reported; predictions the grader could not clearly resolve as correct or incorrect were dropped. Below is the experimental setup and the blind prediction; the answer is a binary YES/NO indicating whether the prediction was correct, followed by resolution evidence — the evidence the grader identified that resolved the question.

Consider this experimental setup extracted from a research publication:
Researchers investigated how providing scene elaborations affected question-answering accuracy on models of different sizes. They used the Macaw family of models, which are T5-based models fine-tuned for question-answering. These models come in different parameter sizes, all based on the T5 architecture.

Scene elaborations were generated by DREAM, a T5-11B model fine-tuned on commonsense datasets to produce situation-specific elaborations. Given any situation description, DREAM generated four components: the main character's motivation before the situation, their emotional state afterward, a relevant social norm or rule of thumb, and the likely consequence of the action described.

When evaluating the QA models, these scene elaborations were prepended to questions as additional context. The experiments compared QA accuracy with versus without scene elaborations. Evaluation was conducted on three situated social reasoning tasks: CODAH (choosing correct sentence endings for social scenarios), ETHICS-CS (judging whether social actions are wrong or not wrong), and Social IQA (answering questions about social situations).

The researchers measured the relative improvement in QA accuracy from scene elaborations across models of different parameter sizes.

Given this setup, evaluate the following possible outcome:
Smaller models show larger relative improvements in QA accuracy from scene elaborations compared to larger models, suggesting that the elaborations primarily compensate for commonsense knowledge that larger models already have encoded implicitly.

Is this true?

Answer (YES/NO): YES